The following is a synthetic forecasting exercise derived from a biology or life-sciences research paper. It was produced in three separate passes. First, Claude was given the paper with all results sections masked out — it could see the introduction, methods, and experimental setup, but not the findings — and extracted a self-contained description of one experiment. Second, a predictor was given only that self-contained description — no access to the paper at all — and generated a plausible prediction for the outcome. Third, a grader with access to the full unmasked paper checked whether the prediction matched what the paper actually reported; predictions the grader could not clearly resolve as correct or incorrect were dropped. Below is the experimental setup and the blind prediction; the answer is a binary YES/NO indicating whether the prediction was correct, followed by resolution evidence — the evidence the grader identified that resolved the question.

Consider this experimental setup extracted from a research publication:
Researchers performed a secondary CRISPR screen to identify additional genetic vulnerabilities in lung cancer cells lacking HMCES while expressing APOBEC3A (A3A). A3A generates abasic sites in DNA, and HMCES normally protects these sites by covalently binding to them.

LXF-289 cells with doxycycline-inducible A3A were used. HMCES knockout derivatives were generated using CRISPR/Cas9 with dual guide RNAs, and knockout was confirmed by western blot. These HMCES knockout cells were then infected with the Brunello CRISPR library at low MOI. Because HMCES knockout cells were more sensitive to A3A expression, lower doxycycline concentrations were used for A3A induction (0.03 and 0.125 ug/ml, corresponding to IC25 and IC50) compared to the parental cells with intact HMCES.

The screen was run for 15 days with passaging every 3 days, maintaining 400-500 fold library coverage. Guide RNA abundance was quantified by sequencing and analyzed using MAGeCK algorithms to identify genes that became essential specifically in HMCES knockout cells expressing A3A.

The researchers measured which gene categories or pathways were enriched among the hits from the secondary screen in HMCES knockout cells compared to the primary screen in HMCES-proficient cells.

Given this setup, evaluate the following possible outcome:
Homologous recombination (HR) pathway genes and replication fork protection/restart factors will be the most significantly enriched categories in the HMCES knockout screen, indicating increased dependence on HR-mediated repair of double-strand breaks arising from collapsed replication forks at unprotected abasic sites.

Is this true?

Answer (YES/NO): NO